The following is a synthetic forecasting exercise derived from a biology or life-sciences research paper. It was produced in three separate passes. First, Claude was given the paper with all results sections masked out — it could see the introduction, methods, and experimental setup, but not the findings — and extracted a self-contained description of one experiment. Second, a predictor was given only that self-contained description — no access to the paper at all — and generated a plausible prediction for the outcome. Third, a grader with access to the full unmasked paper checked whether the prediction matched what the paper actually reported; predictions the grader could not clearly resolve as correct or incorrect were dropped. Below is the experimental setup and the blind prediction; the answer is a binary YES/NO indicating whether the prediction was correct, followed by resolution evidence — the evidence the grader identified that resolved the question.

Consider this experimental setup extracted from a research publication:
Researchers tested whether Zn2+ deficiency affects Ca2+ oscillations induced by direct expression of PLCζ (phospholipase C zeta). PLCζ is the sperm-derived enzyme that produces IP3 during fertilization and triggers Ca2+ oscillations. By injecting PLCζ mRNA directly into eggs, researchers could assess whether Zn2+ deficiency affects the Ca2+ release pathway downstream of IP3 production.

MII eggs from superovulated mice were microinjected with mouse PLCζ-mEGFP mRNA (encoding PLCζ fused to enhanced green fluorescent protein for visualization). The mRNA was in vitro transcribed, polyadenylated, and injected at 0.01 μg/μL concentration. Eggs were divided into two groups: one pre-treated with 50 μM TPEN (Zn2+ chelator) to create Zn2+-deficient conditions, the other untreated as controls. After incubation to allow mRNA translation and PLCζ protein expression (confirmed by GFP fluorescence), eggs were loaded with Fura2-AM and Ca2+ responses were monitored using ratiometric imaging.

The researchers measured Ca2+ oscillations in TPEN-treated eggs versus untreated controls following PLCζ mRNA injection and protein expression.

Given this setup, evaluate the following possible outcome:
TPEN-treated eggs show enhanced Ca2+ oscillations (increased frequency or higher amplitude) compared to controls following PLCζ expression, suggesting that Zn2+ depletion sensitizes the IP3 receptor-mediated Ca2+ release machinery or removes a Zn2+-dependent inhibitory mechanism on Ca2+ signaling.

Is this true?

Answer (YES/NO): NO